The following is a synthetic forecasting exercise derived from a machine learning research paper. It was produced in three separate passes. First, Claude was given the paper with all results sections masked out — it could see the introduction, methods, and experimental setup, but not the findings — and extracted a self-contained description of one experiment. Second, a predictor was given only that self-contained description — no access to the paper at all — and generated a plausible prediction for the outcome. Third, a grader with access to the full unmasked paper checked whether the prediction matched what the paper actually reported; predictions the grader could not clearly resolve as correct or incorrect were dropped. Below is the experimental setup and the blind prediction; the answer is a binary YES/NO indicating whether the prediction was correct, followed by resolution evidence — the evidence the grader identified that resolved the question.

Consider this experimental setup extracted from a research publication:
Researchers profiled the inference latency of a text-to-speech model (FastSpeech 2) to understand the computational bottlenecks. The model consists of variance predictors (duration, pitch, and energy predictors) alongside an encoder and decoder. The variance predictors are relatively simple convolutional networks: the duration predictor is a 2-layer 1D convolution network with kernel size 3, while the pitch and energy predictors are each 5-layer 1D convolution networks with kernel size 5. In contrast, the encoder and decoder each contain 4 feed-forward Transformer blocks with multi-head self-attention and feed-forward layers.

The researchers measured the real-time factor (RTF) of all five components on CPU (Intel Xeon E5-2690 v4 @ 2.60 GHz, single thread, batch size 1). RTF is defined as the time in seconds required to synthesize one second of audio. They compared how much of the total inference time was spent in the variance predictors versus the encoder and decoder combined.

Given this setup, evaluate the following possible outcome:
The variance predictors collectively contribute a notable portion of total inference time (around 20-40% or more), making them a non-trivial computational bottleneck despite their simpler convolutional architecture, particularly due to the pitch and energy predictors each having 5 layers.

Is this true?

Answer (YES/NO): NO